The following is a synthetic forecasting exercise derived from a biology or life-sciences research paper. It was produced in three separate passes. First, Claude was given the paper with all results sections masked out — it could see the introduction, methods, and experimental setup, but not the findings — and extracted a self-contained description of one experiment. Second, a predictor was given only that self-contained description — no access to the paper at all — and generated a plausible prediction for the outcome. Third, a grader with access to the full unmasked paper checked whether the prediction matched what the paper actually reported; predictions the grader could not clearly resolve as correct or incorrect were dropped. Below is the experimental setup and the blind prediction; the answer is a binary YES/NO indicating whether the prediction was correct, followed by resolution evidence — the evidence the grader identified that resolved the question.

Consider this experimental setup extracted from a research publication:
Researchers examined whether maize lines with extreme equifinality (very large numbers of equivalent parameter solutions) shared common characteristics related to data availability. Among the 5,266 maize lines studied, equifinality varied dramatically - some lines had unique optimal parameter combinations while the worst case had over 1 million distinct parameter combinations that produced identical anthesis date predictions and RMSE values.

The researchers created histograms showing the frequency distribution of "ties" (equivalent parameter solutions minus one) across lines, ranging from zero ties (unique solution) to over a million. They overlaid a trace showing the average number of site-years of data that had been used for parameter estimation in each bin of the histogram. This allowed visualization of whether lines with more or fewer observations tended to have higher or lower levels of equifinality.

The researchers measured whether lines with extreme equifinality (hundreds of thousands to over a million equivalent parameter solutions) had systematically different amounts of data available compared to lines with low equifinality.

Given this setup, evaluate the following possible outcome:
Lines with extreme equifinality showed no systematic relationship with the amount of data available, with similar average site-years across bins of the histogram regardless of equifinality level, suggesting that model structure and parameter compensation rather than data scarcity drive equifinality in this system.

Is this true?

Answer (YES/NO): NO